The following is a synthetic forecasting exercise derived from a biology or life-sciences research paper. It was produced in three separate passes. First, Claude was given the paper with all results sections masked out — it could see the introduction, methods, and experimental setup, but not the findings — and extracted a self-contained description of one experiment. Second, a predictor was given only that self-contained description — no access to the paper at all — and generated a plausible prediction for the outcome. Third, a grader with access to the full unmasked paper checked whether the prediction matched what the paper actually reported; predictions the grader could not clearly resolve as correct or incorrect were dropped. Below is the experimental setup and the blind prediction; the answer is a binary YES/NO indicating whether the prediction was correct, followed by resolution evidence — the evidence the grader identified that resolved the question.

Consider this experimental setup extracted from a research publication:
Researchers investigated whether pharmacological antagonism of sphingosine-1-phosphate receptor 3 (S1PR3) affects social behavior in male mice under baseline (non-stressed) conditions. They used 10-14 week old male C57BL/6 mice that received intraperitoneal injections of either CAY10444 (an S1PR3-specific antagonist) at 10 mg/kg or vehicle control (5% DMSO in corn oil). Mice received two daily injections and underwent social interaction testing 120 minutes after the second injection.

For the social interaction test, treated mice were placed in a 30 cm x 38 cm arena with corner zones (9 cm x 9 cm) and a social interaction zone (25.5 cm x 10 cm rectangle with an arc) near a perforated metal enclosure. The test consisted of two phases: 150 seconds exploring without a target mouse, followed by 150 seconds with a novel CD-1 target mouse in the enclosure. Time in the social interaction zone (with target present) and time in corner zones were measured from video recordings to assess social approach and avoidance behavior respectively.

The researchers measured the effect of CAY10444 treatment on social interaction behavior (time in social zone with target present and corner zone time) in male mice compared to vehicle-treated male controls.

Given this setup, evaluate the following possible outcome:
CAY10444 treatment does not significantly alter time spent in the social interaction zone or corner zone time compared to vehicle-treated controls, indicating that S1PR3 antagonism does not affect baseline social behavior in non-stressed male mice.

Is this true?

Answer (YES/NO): YES